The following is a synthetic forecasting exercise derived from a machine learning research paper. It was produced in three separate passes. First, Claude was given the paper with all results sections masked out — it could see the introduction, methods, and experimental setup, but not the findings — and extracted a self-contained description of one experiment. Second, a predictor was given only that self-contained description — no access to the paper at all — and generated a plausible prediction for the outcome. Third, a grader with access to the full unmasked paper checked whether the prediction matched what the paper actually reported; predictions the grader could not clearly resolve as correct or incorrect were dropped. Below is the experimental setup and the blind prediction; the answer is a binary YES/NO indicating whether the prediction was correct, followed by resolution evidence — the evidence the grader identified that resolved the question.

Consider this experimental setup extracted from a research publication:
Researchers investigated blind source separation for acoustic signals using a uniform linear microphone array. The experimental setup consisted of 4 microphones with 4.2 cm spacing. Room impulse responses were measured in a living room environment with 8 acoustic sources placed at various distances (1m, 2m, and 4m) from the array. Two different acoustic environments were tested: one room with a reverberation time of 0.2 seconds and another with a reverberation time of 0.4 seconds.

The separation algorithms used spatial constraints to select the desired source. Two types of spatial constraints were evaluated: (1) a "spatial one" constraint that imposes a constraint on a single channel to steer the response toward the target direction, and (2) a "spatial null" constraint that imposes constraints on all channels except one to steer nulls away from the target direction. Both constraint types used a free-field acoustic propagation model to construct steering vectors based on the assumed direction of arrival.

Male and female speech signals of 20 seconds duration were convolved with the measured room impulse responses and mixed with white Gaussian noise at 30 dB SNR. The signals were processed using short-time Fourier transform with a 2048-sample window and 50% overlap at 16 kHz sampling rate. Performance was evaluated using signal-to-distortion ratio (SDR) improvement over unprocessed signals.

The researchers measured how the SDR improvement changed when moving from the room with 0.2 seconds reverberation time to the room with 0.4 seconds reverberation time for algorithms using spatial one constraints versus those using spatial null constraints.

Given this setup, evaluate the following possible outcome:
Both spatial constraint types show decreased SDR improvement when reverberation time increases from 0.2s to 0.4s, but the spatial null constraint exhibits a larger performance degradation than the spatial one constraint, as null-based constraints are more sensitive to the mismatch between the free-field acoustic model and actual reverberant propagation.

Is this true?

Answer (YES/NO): YES